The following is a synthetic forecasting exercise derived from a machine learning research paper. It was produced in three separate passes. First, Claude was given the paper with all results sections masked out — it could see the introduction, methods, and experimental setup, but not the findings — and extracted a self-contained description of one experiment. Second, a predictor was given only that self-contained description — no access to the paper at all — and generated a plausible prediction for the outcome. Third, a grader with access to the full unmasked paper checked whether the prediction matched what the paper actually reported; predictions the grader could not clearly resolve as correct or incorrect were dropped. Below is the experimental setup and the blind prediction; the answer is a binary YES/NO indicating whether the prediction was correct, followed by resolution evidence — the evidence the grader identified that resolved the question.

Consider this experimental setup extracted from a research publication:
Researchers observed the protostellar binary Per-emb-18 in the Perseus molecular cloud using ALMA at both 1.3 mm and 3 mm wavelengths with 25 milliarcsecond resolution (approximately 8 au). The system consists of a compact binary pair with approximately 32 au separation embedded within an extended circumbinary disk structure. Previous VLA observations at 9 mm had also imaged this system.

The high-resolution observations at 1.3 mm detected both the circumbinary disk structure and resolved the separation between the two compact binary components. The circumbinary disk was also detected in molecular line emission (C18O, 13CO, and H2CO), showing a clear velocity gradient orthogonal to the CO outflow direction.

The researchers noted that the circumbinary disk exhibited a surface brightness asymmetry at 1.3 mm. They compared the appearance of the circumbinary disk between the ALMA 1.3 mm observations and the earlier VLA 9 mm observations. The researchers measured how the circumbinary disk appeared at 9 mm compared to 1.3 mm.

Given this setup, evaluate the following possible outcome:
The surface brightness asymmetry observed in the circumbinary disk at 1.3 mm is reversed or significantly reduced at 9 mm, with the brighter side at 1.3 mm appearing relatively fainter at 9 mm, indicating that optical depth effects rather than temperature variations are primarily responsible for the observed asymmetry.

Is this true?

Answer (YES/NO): NO